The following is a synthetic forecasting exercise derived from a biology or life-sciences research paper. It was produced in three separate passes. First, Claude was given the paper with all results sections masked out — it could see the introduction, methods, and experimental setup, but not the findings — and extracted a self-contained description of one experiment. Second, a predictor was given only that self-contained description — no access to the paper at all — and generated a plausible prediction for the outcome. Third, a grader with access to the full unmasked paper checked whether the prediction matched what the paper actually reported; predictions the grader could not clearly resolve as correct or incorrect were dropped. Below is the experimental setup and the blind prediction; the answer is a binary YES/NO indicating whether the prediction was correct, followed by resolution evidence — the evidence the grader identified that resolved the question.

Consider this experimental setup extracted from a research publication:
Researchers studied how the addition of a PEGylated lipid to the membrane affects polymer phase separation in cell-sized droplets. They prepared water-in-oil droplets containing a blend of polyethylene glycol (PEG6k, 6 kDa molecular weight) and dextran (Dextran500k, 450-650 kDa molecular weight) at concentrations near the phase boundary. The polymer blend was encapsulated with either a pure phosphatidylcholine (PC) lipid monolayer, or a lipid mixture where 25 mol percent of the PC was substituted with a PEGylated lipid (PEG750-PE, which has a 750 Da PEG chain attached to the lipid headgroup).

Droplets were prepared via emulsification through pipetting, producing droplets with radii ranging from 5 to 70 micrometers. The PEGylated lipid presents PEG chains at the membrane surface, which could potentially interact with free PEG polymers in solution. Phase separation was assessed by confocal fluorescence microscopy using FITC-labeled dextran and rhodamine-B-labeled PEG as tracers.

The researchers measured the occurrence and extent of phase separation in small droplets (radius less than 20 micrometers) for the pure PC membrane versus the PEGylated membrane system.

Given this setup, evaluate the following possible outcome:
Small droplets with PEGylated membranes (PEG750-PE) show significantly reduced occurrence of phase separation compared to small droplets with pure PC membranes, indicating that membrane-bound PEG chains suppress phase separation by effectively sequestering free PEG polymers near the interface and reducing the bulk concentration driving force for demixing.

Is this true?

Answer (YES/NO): NO